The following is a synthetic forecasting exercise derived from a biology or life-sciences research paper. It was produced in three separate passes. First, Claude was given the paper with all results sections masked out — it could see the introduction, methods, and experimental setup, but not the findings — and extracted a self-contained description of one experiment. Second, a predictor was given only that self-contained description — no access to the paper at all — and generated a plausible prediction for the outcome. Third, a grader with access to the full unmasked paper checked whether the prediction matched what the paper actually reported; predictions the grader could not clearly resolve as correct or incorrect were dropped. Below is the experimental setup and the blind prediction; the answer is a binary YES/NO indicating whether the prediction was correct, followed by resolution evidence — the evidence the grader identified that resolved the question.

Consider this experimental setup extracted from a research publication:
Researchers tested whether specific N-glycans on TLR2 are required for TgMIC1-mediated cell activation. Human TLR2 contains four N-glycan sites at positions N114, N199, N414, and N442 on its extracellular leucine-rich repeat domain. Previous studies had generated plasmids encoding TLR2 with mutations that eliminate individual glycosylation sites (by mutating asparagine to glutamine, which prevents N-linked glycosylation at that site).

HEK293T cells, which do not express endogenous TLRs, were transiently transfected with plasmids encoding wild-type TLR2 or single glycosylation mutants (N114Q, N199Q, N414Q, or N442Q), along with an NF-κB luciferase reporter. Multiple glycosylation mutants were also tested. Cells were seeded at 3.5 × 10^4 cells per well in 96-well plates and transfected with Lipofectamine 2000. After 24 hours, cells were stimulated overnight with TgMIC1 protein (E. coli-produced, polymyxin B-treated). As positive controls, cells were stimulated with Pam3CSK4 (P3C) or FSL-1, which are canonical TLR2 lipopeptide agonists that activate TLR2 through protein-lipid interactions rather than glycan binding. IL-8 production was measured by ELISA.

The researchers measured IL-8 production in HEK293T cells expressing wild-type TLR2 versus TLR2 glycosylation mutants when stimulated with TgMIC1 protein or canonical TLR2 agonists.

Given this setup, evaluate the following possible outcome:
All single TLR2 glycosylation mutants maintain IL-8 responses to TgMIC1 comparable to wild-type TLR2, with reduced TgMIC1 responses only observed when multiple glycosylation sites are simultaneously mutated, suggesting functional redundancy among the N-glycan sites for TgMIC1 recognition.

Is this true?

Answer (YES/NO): NO